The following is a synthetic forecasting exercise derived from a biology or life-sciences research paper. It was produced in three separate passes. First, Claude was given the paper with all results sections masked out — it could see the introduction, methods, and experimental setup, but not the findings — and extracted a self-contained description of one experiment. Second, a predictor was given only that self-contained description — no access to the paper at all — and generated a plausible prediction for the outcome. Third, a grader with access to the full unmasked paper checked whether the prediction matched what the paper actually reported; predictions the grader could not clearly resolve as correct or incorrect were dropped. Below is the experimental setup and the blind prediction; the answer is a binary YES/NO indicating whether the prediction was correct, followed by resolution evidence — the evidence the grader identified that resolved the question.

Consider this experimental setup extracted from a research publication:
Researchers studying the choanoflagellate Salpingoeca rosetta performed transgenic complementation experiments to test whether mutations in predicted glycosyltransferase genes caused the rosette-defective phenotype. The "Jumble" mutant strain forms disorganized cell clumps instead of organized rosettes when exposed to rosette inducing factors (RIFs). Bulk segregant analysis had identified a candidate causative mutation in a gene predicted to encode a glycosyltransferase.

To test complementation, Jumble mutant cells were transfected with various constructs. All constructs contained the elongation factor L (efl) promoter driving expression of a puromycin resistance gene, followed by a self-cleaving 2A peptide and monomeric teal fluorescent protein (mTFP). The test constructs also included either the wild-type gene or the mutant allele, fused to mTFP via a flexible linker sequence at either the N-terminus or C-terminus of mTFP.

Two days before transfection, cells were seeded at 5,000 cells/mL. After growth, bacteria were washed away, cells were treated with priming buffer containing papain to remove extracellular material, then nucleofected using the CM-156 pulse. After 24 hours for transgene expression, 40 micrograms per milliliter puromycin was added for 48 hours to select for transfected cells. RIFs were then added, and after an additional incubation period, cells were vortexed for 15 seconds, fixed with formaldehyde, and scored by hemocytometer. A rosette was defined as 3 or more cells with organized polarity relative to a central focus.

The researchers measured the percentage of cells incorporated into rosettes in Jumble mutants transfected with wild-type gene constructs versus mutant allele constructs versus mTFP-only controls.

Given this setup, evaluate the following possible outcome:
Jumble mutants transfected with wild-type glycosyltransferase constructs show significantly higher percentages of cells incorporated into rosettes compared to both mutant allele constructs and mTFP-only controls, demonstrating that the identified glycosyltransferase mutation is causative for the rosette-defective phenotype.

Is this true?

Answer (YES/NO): YES